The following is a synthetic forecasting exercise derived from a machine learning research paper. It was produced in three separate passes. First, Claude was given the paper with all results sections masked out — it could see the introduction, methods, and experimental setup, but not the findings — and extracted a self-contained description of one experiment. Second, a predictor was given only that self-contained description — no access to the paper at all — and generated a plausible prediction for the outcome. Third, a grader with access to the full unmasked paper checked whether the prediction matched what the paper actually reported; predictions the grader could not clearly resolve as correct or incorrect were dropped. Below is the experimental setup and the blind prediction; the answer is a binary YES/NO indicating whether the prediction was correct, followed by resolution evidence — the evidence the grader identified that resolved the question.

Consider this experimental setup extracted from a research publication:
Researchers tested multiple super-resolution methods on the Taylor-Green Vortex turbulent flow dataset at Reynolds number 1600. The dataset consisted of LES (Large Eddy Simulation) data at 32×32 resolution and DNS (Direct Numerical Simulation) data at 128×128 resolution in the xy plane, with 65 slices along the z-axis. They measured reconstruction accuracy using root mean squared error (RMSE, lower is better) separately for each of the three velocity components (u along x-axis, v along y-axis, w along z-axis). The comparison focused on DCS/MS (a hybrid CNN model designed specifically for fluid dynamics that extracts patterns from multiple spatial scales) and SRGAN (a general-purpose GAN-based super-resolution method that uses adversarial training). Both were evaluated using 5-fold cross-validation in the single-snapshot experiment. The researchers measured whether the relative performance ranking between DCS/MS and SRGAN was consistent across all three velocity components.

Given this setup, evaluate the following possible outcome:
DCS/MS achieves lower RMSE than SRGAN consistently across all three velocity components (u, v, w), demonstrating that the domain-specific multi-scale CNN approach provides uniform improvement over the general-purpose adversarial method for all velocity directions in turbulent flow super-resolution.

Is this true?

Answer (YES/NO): NO